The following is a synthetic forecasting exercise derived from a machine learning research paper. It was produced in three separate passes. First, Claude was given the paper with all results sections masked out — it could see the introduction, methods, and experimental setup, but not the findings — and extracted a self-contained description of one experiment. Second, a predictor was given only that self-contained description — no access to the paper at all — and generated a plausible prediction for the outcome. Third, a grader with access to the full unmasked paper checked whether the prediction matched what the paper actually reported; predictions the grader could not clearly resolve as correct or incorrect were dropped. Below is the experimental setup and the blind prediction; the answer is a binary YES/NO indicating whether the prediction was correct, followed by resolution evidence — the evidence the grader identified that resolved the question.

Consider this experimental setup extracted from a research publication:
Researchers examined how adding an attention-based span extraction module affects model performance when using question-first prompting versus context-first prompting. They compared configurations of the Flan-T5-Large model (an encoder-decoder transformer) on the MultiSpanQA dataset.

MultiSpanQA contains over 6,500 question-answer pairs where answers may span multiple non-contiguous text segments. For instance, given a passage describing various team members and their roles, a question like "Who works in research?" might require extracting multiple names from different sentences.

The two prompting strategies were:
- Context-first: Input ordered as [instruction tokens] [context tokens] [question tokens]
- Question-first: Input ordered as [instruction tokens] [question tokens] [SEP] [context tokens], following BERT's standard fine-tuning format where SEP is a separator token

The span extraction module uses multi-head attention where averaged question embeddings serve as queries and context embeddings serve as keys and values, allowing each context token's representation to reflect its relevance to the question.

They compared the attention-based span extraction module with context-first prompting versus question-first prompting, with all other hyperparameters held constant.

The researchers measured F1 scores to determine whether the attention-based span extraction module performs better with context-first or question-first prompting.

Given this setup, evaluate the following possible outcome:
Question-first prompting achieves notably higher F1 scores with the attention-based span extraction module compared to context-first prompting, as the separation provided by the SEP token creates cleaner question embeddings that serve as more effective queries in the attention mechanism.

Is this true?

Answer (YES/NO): NO